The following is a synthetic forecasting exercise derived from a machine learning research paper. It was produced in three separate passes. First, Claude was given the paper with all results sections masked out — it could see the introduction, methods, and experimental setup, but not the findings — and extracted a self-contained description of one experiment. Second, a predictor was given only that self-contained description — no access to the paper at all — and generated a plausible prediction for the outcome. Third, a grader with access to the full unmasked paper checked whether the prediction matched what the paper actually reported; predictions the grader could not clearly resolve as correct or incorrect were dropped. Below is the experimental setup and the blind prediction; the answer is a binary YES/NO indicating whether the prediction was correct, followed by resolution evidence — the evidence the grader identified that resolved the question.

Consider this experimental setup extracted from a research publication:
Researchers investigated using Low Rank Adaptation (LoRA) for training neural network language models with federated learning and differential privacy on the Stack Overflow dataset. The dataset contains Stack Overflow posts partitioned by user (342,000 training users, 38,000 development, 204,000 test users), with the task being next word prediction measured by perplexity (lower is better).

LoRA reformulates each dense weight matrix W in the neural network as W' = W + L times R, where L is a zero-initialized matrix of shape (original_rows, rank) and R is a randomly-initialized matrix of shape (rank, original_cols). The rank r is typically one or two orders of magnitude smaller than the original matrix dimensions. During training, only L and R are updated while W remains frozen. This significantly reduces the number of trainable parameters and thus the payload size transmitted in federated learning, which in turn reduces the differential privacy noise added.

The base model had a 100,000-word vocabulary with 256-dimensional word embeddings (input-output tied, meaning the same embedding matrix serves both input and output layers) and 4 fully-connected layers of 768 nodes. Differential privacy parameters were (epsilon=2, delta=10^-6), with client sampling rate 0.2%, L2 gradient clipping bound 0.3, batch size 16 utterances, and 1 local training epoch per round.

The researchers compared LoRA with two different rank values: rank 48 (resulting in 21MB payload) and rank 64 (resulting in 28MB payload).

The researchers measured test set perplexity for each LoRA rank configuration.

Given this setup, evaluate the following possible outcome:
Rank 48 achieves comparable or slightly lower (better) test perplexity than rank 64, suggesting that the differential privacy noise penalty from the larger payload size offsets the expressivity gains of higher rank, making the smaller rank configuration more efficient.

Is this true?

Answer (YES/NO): NO